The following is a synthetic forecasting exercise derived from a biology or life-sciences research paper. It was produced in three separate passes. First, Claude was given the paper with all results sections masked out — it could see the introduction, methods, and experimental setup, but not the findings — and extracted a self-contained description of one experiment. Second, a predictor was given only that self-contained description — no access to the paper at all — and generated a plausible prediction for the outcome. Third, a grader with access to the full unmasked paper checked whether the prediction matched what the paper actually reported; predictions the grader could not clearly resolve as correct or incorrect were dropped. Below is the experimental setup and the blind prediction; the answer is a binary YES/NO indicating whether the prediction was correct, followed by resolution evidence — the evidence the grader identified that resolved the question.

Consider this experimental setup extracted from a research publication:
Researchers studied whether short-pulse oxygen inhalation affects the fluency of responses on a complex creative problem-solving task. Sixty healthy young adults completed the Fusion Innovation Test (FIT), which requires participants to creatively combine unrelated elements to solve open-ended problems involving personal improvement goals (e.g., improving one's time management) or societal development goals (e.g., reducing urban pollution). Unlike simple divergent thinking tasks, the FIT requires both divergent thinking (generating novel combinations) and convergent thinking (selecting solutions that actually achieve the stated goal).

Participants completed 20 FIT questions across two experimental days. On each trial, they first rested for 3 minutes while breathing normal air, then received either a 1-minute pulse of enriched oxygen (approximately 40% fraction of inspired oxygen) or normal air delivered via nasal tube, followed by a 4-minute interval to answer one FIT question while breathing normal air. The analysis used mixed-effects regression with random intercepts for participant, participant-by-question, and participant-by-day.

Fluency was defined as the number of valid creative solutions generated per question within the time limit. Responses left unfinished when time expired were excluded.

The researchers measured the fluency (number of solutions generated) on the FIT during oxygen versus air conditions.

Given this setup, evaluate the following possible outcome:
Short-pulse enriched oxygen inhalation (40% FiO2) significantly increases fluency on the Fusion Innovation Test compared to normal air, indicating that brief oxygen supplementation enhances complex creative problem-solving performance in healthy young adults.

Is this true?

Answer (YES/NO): YES